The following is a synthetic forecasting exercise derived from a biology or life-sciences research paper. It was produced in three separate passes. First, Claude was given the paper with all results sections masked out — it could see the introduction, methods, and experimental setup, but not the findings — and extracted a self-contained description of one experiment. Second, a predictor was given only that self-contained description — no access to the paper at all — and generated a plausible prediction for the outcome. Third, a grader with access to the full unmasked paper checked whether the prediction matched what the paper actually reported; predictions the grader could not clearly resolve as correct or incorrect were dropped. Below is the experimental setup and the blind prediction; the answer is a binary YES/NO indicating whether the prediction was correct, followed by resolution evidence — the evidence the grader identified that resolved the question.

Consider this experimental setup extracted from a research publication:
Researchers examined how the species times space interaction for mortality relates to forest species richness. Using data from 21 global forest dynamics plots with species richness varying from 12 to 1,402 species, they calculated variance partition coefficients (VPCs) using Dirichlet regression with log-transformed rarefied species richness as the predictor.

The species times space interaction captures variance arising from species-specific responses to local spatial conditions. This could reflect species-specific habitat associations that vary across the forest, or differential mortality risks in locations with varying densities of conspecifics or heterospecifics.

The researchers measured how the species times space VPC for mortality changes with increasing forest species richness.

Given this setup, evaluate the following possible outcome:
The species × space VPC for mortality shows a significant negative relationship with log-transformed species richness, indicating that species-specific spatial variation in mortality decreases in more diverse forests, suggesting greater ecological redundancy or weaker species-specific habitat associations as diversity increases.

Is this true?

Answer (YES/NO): NO